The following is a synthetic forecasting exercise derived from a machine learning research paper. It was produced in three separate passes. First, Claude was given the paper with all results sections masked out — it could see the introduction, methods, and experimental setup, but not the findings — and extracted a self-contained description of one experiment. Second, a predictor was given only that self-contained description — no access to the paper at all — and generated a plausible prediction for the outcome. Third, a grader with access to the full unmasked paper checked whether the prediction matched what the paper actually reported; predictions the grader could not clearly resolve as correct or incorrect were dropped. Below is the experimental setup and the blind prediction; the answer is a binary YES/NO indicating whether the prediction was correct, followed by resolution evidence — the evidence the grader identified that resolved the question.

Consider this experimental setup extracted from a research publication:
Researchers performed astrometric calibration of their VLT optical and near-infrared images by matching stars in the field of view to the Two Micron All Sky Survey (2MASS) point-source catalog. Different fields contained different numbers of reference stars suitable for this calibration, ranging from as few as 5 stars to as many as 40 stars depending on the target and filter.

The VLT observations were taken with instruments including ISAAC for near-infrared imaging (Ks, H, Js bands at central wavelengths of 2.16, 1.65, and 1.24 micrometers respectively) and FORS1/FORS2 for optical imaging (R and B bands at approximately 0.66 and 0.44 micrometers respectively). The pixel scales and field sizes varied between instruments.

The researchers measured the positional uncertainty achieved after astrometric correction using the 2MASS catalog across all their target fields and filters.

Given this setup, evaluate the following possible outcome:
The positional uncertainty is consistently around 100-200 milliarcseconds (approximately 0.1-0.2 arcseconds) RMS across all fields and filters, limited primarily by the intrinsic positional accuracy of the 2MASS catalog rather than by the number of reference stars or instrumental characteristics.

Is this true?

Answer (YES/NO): NO